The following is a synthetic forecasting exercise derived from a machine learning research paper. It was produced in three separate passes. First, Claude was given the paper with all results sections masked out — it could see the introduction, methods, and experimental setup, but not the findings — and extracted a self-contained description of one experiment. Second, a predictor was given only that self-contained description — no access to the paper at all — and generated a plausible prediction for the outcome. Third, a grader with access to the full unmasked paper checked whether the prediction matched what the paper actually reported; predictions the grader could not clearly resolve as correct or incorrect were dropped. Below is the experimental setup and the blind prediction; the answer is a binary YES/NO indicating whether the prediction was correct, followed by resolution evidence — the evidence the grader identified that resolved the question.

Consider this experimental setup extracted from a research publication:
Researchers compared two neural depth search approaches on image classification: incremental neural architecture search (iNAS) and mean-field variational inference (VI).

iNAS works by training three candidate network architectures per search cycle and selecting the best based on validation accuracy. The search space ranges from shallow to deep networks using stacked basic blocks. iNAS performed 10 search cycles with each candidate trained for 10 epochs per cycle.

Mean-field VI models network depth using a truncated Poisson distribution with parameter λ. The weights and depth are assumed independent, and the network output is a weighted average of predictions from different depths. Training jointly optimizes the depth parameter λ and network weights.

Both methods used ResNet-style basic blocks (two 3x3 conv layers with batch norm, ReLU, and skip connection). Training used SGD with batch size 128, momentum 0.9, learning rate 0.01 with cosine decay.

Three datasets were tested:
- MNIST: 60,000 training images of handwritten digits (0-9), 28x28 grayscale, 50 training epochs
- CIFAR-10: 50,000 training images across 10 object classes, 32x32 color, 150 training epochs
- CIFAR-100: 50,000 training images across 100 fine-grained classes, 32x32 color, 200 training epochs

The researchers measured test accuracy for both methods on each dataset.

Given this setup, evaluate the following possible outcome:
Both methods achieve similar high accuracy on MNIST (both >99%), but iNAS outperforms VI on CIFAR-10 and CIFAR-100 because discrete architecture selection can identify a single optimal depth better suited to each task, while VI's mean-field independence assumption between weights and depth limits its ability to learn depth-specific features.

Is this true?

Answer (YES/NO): NO